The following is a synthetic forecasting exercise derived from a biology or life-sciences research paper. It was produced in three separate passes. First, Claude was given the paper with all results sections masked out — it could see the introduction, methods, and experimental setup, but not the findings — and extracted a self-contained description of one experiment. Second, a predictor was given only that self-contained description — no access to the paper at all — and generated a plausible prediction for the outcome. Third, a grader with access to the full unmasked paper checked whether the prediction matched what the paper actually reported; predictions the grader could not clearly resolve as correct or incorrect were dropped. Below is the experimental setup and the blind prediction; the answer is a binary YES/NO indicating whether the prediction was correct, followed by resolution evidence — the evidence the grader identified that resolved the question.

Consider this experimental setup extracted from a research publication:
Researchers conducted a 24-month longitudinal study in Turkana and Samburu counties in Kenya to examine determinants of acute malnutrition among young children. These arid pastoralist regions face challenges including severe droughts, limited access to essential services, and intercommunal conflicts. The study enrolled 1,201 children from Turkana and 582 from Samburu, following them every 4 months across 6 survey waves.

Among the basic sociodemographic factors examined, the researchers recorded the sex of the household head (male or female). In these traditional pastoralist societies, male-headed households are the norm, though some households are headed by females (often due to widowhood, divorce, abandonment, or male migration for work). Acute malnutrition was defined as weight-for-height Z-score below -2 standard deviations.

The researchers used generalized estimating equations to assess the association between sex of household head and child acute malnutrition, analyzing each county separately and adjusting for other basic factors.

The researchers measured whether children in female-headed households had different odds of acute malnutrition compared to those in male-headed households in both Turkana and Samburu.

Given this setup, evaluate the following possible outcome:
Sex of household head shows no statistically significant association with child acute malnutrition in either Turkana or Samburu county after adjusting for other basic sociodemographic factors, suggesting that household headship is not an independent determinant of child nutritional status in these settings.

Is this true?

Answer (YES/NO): NO